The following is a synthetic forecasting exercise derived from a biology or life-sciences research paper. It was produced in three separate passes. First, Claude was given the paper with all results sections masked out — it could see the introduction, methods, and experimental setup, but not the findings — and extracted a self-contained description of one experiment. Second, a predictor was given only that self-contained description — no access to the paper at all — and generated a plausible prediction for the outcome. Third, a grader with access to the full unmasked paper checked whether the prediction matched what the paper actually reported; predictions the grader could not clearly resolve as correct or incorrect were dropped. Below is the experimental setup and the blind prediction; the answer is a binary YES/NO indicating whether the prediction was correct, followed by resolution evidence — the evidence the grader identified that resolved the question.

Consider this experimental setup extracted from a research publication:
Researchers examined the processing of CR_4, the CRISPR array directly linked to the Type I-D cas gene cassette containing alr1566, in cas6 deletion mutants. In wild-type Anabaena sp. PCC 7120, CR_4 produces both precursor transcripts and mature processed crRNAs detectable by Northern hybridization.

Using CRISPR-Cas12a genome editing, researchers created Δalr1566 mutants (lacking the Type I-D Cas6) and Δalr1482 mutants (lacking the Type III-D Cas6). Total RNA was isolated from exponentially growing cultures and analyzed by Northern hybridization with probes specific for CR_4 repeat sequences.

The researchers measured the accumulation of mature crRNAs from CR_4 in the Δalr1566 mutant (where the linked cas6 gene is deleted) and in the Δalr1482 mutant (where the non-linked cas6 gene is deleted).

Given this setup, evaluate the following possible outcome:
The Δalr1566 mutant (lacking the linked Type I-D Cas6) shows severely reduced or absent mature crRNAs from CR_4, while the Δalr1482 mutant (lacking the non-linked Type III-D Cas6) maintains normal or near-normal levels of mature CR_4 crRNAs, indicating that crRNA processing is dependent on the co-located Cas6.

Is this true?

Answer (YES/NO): NO